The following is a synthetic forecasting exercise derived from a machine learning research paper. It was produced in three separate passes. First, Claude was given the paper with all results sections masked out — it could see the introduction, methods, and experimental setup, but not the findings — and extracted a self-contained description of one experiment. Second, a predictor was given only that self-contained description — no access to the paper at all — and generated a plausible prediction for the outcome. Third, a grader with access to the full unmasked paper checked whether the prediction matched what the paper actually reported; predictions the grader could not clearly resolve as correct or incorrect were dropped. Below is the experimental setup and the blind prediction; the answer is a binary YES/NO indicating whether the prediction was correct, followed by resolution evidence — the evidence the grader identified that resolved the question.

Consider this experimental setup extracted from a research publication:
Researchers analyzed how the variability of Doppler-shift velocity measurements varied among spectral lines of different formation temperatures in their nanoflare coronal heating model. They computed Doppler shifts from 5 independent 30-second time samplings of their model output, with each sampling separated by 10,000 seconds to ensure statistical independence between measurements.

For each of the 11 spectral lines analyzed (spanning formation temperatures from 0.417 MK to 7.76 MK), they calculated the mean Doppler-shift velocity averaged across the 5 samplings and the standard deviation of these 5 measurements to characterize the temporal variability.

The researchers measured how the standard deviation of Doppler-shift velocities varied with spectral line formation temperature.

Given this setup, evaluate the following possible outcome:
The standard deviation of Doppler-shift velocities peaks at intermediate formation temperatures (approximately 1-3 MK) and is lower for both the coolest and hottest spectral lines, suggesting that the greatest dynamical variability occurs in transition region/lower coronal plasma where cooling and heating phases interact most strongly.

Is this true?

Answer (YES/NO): NO